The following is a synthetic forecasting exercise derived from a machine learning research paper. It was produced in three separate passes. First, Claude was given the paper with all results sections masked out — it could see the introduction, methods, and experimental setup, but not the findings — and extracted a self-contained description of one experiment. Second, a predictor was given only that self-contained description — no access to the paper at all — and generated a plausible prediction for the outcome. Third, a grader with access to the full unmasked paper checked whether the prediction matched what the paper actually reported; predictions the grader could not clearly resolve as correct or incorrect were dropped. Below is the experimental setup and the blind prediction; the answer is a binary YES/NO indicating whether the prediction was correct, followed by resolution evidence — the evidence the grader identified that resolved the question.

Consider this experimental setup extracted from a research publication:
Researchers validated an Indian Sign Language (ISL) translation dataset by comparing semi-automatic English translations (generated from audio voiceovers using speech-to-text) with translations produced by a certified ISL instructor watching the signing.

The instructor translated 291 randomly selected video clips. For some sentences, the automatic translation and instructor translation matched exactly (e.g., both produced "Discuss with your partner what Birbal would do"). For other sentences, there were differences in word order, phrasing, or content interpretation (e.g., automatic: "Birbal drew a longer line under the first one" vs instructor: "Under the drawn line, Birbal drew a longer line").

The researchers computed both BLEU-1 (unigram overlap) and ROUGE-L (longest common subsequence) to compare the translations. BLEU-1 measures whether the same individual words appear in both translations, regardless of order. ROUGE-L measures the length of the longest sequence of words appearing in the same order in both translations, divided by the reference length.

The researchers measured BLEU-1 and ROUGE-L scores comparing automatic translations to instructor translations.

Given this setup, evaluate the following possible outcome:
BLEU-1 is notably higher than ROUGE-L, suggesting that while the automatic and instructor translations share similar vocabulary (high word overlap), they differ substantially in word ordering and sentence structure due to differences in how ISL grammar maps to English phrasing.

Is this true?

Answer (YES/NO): NO